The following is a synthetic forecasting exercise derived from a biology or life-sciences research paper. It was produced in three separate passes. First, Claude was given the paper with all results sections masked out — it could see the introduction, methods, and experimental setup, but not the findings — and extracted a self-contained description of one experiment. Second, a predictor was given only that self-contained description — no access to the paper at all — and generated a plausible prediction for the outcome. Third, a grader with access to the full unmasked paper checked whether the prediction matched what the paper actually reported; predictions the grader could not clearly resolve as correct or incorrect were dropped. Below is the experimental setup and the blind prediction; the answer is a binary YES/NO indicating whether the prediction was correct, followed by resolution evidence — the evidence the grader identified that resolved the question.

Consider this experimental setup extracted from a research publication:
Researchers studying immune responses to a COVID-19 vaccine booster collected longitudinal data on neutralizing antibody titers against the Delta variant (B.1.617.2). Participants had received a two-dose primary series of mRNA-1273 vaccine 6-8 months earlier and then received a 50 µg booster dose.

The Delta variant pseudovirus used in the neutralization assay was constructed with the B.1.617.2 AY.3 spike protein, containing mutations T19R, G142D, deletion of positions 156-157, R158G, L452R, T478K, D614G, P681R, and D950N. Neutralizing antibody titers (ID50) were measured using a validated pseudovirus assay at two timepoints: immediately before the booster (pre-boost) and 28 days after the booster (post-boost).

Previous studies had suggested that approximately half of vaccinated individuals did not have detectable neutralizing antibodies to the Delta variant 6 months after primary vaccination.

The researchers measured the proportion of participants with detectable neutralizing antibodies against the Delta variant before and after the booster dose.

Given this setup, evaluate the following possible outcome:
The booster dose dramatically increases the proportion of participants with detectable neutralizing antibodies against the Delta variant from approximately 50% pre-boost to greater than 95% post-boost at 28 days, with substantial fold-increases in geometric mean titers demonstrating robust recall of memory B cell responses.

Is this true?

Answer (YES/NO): NO